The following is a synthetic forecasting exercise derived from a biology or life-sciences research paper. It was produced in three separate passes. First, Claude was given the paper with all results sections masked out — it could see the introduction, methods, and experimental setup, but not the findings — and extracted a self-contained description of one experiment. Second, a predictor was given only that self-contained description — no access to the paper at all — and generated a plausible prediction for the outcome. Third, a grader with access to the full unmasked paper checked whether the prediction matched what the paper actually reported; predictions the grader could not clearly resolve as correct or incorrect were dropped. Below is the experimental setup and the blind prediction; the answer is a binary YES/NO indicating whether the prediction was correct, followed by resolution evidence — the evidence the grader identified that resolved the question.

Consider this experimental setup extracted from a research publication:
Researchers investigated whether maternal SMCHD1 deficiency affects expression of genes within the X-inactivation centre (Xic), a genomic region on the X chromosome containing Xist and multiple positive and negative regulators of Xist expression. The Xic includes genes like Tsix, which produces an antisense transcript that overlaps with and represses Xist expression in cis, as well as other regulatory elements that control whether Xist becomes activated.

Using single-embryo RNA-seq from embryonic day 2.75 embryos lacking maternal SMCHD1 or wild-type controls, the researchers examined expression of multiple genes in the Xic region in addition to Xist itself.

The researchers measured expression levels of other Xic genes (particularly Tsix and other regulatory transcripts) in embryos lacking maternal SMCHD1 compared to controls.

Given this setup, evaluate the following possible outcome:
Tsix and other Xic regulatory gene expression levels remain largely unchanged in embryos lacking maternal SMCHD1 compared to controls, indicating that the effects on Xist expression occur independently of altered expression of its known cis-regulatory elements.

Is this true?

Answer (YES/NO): YES